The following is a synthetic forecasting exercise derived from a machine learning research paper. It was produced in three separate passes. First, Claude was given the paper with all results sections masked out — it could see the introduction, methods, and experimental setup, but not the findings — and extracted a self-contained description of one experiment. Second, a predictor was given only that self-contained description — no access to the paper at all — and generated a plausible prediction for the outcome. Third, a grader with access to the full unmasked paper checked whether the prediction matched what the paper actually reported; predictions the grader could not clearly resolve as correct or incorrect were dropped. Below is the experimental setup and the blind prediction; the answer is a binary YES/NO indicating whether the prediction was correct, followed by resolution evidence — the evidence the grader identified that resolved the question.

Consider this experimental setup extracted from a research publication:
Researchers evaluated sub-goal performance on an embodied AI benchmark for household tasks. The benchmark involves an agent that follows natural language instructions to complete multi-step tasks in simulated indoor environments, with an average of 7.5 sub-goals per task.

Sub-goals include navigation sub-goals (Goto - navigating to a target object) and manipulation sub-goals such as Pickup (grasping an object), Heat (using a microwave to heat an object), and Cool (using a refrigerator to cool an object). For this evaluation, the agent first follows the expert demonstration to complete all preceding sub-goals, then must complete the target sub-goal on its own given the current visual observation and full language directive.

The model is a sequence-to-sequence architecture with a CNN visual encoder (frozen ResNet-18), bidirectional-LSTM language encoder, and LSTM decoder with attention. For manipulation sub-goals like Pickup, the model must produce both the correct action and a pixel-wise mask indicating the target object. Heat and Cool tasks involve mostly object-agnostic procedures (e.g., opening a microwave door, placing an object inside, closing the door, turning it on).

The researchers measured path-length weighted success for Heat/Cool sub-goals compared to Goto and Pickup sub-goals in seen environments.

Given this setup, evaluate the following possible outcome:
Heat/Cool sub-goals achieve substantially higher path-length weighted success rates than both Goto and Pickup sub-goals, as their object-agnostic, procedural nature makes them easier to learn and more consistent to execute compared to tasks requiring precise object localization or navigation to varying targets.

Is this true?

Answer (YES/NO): YES